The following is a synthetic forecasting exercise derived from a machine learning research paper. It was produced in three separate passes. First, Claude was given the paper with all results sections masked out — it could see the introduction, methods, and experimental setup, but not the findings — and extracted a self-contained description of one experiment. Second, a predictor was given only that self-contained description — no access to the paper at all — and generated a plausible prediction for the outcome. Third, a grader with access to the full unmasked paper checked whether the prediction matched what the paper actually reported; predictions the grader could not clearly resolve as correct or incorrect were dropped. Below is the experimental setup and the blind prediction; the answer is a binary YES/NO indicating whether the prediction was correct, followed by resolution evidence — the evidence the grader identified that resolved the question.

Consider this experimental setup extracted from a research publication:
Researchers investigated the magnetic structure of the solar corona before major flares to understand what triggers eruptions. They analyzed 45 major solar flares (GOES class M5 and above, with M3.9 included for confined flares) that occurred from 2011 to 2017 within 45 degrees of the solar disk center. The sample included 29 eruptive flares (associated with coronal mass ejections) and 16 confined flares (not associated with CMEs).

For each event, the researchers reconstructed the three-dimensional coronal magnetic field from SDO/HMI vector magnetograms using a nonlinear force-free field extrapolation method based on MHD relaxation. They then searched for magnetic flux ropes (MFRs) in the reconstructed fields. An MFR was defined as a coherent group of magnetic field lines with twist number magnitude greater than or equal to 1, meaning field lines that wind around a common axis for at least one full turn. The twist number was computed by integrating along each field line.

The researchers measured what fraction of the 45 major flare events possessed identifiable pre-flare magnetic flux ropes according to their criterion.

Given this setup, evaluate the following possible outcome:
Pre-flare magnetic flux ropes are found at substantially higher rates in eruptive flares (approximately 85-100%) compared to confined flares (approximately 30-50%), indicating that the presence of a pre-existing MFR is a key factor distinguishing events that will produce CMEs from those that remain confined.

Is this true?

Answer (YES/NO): NO